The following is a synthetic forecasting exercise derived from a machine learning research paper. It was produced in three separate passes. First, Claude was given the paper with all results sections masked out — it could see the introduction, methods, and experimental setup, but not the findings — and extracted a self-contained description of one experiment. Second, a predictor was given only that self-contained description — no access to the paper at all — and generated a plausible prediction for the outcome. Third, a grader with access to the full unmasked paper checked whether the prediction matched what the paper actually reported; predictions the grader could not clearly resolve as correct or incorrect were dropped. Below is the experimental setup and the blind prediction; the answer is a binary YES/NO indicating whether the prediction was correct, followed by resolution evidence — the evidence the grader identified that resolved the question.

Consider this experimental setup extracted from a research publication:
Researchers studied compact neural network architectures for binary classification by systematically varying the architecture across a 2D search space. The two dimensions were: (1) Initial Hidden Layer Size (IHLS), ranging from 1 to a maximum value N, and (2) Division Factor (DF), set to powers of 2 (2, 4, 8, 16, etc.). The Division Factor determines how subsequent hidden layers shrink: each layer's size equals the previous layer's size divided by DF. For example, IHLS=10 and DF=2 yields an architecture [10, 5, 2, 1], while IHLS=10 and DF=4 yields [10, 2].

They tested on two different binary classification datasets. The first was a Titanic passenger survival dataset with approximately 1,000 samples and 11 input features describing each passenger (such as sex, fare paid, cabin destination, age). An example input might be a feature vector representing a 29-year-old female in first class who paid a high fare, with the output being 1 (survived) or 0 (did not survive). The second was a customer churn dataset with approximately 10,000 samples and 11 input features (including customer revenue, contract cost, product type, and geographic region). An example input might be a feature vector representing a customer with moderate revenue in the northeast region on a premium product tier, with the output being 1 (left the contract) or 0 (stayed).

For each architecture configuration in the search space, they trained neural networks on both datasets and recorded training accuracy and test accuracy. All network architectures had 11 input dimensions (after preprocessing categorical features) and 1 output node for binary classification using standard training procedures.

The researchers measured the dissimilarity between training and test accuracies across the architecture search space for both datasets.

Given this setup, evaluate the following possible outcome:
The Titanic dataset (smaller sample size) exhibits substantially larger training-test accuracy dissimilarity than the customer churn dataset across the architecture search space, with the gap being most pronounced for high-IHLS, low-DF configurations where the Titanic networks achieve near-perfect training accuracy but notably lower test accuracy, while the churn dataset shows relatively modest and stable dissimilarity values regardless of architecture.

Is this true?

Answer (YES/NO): NO